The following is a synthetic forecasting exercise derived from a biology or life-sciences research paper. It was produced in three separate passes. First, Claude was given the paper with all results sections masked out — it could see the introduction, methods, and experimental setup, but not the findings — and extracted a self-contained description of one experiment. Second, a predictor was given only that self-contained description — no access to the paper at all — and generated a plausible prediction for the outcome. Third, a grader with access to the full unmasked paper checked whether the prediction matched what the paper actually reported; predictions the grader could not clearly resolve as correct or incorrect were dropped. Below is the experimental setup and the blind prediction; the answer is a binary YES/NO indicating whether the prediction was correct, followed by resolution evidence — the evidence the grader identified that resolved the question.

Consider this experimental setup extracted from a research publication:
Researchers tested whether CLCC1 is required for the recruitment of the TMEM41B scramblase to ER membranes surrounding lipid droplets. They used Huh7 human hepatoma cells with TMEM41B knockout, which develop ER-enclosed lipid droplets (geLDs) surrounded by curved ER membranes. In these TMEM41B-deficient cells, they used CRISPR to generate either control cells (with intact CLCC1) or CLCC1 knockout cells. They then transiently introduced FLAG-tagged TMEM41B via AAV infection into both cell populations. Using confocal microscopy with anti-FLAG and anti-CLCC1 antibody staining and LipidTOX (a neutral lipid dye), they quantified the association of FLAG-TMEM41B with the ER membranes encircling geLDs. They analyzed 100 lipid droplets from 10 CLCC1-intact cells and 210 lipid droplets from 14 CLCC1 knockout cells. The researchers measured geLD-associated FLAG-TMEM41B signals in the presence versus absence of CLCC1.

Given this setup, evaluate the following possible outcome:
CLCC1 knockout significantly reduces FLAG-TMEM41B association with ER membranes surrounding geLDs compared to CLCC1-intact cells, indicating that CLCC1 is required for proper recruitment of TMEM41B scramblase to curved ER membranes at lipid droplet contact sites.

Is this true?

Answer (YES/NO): YES